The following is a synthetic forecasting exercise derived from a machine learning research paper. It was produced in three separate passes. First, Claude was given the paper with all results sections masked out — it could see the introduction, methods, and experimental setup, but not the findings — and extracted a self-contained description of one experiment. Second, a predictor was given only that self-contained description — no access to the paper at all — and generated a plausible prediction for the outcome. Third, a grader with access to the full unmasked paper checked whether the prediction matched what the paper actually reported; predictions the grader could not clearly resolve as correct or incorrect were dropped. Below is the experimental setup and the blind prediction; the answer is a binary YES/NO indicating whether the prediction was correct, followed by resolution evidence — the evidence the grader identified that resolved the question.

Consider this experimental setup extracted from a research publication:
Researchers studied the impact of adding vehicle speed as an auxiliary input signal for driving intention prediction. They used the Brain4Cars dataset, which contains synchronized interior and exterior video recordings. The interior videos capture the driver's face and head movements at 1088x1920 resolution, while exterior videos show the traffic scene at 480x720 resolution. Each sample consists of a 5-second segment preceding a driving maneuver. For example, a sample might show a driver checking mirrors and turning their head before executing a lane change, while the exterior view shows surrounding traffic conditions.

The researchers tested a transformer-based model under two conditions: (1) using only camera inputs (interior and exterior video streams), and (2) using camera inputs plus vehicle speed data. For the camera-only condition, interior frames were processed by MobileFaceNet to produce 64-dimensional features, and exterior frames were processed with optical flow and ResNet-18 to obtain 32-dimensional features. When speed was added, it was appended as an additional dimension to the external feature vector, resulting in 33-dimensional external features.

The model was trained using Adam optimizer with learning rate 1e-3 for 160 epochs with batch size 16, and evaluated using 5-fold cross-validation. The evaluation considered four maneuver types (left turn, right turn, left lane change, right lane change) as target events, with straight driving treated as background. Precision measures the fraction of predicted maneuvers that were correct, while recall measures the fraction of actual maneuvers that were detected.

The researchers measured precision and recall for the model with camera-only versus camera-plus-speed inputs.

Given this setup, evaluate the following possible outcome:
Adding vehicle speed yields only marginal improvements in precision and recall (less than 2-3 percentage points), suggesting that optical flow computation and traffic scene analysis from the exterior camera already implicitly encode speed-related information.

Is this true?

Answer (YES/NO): NO